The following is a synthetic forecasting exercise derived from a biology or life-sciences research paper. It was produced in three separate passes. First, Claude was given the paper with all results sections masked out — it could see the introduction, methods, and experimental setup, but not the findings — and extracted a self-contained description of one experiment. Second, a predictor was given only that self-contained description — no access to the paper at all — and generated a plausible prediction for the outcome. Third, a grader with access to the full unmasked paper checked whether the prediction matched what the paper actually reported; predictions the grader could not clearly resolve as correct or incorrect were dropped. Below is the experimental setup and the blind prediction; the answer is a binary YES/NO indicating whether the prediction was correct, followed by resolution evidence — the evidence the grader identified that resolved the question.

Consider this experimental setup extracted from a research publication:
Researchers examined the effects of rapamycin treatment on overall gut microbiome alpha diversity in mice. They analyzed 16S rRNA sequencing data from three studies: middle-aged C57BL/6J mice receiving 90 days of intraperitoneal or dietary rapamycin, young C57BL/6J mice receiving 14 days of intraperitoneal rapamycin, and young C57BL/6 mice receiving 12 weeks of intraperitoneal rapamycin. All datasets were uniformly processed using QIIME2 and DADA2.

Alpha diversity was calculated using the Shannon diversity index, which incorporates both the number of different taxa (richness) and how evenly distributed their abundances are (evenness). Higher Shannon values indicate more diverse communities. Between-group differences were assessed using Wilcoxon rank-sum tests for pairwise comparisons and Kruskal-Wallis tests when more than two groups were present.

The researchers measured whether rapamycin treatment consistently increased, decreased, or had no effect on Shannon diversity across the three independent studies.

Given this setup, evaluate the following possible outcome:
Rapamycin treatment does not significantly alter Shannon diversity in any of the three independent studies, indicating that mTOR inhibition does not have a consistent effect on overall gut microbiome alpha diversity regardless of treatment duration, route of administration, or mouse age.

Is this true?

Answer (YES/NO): NO